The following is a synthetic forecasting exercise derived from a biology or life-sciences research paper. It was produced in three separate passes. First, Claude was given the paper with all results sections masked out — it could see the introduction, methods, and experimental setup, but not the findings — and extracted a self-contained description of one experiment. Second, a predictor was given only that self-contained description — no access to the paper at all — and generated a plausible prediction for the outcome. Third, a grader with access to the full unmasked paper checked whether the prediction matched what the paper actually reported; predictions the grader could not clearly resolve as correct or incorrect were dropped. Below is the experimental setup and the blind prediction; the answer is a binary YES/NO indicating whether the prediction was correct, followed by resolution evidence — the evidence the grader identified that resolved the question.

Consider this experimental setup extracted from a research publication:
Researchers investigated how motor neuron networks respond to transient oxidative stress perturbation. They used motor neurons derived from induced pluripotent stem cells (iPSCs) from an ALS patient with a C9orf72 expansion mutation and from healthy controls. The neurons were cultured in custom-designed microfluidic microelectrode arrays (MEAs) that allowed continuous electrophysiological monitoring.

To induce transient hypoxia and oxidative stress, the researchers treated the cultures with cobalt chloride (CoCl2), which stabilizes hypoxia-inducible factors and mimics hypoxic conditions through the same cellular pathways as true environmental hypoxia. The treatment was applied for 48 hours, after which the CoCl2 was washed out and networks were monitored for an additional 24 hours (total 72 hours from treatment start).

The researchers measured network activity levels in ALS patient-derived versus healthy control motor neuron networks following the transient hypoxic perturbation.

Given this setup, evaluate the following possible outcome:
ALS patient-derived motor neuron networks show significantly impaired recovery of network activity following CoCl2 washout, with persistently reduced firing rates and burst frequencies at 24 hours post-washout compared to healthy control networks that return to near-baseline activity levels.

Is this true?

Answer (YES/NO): NO